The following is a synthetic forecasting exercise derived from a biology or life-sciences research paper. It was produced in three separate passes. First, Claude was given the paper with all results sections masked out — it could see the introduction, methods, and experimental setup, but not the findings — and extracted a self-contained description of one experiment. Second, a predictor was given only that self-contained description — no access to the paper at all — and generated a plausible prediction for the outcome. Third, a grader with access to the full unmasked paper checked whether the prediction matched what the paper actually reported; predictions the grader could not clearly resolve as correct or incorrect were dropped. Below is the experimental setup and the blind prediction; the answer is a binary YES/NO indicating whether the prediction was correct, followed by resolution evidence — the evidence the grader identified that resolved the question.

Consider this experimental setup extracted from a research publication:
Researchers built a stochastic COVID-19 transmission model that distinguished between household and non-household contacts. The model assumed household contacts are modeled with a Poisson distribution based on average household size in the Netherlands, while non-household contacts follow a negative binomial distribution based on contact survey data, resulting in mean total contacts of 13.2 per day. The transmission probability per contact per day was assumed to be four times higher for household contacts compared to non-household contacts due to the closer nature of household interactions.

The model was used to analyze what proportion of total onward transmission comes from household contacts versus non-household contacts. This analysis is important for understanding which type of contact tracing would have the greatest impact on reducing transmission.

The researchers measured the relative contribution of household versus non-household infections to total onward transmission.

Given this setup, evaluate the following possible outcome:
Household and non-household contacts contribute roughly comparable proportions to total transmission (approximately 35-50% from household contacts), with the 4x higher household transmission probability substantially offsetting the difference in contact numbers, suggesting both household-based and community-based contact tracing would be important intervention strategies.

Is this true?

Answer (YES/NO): NO